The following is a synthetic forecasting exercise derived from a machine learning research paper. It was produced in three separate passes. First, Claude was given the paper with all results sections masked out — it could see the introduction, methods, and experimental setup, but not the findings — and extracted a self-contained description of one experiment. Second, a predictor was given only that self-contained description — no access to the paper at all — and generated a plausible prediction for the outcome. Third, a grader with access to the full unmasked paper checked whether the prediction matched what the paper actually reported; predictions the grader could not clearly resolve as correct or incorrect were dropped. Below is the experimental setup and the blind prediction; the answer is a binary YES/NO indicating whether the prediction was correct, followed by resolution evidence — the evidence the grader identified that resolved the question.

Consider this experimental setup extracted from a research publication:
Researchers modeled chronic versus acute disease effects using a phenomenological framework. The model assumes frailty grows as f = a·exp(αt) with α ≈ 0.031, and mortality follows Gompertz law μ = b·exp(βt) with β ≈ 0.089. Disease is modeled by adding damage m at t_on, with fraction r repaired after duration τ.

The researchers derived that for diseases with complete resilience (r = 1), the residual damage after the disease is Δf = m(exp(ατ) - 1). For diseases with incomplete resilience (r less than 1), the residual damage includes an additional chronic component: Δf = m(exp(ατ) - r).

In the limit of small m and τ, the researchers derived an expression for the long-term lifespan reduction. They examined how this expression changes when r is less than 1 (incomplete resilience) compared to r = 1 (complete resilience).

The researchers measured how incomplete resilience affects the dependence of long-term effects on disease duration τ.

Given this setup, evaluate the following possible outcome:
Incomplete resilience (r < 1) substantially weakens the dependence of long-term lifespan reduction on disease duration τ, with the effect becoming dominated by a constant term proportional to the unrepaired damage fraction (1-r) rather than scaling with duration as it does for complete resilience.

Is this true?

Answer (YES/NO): YES